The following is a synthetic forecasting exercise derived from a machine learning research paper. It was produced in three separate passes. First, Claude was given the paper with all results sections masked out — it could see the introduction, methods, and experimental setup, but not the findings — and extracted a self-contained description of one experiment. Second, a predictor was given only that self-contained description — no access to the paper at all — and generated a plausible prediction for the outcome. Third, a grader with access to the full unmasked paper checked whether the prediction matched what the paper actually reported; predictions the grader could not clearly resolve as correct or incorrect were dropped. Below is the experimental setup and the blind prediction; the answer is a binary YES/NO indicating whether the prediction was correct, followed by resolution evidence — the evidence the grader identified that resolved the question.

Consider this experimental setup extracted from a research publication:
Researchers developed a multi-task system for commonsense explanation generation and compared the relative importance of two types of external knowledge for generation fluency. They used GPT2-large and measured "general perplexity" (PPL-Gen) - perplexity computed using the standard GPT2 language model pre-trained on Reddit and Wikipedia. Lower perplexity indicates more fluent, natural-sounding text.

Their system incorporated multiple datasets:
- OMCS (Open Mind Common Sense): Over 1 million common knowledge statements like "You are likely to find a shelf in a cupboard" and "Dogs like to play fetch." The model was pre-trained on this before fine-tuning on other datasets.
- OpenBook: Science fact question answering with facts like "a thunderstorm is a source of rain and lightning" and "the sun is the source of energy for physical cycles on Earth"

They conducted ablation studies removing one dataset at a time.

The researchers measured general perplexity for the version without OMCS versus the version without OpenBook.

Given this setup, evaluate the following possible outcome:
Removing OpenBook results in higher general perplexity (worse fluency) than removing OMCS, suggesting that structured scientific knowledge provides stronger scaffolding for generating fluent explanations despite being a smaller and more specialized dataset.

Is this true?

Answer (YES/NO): NO